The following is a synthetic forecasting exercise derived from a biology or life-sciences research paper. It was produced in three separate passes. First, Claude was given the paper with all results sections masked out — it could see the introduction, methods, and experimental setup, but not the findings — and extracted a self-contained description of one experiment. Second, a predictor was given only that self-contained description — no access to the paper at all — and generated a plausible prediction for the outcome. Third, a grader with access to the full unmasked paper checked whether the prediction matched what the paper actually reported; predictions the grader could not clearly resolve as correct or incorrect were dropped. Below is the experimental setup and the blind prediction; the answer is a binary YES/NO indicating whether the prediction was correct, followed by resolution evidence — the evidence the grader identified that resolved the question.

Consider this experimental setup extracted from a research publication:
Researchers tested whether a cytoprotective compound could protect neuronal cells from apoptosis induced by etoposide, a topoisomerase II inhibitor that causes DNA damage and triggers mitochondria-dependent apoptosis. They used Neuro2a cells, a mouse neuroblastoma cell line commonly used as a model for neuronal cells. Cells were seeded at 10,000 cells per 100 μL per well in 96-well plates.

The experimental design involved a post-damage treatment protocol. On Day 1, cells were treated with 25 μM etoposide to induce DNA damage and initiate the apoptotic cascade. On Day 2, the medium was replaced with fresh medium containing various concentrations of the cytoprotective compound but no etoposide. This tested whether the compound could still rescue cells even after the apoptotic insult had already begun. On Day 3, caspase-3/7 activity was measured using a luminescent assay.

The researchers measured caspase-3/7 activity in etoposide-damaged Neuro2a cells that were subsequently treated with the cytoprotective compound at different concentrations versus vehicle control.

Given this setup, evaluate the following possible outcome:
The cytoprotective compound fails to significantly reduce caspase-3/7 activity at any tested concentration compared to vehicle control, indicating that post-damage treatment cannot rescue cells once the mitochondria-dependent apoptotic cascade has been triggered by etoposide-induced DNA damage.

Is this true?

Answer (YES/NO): NO